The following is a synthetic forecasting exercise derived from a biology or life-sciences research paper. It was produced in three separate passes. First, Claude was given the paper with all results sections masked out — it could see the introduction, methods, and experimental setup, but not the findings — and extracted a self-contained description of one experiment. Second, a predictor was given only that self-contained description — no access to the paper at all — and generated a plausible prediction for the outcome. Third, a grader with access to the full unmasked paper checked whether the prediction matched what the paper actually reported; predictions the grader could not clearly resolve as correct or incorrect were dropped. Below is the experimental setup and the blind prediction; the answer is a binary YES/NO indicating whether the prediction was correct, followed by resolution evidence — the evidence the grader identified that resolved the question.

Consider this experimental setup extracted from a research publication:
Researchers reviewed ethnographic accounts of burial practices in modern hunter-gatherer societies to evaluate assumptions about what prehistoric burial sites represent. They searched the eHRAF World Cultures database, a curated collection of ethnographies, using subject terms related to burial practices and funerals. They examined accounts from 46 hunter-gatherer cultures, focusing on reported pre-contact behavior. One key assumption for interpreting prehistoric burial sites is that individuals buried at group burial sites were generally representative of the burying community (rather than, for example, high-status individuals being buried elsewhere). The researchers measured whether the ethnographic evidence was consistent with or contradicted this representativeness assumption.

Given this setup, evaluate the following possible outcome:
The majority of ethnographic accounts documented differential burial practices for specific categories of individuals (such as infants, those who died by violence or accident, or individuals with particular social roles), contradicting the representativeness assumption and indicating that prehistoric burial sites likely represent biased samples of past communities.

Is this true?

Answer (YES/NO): NO